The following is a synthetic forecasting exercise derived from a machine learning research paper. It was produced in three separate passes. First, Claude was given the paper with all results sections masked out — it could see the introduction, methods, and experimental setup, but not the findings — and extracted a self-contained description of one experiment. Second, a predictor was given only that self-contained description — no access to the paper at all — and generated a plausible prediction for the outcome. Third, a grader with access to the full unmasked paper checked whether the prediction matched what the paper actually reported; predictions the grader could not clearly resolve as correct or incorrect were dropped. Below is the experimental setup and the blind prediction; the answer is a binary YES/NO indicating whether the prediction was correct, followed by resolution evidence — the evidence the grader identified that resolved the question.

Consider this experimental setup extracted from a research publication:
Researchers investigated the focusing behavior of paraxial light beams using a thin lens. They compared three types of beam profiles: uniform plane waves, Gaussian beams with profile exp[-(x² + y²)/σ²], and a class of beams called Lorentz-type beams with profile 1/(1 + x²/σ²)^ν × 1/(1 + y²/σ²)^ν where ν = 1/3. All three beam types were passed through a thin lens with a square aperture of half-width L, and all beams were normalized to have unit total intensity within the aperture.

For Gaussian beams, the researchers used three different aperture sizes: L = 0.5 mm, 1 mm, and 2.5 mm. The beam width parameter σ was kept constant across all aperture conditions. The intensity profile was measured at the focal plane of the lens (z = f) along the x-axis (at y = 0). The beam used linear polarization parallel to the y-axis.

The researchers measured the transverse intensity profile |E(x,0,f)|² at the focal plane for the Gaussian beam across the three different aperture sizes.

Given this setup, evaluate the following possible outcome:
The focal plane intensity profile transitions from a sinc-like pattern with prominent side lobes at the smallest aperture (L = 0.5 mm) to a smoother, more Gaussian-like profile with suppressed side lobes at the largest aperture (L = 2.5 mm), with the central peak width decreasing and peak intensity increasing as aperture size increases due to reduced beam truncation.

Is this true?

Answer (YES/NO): NO